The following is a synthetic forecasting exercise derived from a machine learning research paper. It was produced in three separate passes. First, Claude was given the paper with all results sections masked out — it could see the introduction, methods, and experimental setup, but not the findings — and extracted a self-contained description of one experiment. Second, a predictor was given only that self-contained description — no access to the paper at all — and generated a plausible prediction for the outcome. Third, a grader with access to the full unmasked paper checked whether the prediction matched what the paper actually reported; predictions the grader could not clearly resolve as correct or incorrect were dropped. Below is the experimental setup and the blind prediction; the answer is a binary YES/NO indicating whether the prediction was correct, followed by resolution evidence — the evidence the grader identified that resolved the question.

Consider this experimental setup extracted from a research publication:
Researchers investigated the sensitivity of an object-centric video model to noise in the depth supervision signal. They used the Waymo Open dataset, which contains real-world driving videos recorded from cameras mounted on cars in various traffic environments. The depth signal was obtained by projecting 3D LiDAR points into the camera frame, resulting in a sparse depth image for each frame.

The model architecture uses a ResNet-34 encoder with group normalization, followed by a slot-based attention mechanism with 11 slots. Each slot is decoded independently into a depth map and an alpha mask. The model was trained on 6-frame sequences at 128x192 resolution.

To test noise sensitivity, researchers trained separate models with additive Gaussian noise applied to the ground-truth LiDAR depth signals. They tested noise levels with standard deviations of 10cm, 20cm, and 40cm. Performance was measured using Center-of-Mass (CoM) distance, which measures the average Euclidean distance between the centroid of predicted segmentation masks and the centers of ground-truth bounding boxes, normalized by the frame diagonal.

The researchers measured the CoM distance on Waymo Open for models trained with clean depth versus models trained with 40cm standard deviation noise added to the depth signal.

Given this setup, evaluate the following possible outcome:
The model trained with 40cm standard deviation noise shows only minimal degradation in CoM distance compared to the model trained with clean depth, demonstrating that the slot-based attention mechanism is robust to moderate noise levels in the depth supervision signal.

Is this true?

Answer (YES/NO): NO